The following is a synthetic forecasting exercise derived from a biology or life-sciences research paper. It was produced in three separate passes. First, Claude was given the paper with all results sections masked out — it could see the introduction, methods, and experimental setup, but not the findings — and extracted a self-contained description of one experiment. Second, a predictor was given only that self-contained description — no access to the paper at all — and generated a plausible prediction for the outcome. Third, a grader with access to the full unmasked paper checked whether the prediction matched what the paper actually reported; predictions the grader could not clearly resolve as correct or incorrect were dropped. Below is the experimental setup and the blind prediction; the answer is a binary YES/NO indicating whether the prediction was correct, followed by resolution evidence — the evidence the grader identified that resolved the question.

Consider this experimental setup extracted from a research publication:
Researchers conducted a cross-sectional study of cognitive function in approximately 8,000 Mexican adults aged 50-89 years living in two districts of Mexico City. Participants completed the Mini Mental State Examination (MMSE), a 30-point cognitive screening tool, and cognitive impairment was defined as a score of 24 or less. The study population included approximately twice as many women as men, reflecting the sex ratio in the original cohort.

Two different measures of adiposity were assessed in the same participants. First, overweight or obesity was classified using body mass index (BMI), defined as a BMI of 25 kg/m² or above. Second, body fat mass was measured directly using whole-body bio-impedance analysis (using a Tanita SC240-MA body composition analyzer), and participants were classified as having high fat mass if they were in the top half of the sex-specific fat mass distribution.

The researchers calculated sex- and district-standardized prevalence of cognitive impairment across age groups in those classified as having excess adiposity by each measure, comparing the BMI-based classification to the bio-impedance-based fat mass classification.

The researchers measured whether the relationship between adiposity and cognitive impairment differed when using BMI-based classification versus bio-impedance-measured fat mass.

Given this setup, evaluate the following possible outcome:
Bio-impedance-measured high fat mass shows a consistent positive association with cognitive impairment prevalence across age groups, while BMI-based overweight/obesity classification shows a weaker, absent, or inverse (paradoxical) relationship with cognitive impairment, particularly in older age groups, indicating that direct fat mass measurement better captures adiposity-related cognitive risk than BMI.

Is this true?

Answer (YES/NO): NO